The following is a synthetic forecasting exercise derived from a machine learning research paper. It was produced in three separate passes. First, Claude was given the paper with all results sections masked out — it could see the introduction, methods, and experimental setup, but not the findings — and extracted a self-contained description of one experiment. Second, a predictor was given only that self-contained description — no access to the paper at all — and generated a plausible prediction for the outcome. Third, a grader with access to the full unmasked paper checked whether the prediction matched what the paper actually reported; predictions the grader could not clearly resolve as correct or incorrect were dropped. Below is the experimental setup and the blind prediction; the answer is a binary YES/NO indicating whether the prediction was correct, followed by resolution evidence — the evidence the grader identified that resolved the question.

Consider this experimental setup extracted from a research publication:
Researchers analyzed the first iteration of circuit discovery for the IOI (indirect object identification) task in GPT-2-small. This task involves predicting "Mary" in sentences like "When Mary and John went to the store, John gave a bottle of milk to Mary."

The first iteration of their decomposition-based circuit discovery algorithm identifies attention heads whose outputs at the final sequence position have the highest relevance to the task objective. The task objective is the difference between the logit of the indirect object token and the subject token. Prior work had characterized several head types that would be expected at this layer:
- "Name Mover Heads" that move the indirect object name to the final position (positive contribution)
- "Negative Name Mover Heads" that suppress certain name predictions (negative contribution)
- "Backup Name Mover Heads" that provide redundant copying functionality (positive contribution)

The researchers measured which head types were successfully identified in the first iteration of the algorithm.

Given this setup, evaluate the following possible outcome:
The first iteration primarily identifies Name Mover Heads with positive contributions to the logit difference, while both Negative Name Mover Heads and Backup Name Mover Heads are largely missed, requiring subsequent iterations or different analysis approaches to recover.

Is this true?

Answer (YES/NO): NO